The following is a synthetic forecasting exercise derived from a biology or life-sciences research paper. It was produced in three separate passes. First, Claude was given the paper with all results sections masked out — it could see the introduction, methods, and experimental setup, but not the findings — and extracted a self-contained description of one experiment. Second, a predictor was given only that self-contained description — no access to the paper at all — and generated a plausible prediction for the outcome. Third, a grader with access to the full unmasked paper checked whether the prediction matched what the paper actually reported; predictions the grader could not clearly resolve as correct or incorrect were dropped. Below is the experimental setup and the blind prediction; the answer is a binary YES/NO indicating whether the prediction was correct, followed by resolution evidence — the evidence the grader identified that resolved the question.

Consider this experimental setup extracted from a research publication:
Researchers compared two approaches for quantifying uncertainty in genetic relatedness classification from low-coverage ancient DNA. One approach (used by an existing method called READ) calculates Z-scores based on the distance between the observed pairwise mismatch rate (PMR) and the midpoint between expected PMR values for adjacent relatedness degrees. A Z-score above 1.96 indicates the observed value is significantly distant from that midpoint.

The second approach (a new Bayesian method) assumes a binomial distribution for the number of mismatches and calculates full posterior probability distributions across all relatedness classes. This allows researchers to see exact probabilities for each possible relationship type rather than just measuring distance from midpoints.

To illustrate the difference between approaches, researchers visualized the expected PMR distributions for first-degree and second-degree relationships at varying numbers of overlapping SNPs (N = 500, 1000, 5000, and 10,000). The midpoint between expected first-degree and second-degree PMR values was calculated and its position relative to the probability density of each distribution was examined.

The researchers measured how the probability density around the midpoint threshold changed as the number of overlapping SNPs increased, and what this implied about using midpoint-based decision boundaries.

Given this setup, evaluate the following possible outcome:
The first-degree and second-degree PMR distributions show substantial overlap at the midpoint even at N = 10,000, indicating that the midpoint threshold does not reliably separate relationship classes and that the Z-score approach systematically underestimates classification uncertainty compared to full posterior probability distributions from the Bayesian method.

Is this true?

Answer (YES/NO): NO